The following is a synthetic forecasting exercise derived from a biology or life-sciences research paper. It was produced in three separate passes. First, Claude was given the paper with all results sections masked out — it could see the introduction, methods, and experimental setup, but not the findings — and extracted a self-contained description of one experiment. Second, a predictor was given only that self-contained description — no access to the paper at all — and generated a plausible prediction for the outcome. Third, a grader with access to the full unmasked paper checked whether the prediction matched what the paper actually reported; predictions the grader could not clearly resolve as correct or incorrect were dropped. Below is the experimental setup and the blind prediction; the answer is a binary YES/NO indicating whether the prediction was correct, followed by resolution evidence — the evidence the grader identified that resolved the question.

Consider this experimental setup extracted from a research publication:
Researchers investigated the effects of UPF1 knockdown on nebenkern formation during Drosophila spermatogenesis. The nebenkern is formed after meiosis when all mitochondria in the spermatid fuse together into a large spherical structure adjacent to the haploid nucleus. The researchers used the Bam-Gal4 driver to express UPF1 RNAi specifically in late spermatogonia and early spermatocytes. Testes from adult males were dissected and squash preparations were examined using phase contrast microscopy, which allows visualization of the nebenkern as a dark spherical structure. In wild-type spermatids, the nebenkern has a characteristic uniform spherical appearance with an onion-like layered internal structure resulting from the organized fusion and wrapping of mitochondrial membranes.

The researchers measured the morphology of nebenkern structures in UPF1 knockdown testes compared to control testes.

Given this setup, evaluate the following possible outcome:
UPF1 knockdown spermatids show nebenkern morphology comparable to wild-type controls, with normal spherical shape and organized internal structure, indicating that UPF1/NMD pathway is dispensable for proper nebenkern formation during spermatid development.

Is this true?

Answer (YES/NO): NO